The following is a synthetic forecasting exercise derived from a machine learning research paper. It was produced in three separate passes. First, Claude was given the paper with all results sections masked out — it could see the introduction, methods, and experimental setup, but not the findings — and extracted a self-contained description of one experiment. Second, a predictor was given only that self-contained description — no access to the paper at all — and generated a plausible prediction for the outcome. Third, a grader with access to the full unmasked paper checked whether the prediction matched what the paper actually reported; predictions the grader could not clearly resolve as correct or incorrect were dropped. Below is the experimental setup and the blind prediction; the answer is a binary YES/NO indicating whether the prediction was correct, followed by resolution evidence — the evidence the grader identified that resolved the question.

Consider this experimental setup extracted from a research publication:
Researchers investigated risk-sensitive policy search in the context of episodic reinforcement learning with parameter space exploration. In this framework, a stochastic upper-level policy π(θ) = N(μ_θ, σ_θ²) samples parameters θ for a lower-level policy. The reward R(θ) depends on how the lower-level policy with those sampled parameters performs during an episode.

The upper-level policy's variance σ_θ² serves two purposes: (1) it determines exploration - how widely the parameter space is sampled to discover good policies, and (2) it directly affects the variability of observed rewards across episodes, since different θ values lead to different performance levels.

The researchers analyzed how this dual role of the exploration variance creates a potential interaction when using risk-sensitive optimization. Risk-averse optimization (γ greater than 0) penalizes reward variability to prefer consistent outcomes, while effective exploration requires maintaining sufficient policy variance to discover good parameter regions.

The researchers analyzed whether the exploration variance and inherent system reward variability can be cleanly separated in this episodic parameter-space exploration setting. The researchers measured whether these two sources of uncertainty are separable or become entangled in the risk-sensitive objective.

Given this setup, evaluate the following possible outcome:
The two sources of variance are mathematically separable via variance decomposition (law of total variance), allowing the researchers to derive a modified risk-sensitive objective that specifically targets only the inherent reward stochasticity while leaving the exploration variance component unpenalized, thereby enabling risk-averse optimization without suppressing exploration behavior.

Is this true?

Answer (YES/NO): NO